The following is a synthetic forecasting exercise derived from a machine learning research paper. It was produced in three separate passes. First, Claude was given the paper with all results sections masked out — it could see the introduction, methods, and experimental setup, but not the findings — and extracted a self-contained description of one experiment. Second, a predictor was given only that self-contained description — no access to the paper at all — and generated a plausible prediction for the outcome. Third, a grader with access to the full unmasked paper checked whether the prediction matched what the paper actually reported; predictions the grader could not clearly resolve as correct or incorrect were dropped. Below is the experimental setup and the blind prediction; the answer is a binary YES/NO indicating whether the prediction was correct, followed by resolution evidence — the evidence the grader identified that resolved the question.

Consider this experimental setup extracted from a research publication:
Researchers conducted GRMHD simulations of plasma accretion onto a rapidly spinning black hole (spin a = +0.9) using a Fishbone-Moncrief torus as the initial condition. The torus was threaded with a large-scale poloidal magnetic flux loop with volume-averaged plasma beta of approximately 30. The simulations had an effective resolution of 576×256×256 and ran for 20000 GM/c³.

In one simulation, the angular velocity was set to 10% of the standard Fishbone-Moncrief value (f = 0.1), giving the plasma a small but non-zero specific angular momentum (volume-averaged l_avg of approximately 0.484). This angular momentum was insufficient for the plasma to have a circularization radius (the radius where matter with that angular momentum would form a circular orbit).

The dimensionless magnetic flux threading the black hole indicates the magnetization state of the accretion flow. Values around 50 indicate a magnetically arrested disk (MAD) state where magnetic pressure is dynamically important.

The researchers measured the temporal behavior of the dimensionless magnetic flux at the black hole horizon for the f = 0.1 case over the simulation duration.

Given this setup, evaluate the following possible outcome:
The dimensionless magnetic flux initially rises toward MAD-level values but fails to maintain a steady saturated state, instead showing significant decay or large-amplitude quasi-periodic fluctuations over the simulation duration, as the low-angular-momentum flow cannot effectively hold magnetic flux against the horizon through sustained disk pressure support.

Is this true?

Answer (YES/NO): YES